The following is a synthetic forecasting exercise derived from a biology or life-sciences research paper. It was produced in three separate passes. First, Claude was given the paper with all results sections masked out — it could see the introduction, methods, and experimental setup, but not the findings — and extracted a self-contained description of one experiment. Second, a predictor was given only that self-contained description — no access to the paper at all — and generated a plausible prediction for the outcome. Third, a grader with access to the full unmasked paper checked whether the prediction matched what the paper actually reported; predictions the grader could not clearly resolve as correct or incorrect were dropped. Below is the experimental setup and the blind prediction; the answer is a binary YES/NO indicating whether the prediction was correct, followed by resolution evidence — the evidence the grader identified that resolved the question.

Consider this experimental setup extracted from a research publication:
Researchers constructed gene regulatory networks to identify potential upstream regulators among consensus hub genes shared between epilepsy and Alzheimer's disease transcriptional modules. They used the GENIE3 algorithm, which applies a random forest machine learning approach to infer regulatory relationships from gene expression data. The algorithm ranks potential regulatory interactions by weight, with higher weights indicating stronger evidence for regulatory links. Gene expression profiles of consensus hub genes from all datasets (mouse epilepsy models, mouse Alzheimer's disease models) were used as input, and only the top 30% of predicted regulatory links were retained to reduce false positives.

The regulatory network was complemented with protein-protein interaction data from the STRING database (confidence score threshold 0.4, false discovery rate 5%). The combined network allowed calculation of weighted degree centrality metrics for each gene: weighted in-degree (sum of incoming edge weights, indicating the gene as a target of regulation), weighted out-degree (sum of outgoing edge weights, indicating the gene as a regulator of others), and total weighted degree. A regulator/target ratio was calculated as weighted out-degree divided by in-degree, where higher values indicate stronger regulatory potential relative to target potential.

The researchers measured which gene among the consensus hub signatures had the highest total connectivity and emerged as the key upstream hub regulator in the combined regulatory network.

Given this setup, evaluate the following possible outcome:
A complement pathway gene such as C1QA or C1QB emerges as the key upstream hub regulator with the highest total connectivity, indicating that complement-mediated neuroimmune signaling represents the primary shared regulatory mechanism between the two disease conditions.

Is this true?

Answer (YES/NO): NO